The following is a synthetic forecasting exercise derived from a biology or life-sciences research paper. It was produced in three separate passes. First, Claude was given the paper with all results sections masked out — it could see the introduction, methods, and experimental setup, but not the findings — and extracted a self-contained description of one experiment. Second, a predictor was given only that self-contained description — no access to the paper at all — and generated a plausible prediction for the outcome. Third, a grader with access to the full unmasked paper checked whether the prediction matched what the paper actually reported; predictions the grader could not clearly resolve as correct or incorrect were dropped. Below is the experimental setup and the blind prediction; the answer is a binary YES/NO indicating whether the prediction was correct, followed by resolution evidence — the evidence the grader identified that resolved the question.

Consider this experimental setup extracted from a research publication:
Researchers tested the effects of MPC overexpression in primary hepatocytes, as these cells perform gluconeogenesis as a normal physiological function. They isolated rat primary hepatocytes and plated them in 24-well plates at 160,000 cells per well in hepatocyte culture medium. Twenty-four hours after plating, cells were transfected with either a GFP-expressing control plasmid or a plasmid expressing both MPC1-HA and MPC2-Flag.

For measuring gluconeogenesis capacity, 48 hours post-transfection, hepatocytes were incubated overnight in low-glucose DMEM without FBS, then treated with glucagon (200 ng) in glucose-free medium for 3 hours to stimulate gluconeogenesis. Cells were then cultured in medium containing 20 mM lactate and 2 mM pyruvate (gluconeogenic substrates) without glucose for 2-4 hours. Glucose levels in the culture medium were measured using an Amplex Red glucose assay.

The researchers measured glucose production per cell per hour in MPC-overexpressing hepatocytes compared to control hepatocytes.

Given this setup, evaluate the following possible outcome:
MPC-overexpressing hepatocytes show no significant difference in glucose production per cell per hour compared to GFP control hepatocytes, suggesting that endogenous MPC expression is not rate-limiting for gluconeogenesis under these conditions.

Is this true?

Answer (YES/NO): NO